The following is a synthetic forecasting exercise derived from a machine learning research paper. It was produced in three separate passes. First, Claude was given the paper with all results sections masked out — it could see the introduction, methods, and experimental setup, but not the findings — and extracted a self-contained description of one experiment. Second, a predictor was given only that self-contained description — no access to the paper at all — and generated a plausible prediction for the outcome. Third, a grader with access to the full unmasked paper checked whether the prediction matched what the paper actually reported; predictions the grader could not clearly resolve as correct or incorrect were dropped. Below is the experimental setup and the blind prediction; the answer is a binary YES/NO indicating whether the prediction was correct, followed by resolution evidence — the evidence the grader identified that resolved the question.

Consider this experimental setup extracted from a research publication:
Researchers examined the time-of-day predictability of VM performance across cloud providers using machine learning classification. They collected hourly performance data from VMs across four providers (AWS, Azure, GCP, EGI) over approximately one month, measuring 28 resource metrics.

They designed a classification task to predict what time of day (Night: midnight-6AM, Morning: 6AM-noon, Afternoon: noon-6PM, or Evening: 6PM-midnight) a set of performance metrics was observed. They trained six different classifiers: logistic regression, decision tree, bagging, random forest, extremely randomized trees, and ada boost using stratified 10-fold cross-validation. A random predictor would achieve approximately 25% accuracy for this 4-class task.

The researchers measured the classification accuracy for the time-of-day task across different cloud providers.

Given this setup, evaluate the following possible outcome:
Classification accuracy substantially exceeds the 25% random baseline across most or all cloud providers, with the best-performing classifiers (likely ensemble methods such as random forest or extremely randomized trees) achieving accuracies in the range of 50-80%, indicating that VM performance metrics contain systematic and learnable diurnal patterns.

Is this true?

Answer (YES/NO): NO